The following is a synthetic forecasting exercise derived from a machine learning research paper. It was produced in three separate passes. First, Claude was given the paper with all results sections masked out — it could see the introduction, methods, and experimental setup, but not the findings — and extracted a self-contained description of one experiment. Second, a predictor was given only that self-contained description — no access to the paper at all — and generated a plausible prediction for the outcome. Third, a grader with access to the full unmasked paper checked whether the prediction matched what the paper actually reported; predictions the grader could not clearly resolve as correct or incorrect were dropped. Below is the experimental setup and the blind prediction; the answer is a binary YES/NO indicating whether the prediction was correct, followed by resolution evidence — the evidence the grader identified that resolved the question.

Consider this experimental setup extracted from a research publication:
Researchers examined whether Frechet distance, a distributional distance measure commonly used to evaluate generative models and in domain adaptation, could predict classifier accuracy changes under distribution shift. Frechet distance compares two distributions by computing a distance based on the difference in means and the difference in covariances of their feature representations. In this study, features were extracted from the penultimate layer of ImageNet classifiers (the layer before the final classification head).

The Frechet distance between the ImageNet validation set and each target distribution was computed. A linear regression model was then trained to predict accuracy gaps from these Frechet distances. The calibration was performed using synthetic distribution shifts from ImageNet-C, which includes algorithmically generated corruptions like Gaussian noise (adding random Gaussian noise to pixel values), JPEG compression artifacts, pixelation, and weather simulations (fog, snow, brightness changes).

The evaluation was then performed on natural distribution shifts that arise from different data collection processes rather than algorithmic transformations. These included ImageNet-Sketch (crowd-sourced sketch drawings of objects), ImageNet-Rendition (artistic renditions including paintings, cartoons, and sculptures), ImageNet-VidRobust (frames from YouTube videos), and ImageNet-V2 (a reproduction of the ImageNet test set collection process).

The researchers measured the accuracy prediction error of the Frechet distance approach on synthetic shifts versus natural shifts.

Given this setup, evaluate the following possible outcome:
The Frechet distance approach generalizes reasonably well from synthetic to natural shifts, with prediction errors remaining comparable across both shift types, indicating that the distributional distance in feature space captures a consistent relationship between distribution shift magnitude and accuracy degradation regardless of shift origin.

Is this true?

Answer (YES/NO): NO